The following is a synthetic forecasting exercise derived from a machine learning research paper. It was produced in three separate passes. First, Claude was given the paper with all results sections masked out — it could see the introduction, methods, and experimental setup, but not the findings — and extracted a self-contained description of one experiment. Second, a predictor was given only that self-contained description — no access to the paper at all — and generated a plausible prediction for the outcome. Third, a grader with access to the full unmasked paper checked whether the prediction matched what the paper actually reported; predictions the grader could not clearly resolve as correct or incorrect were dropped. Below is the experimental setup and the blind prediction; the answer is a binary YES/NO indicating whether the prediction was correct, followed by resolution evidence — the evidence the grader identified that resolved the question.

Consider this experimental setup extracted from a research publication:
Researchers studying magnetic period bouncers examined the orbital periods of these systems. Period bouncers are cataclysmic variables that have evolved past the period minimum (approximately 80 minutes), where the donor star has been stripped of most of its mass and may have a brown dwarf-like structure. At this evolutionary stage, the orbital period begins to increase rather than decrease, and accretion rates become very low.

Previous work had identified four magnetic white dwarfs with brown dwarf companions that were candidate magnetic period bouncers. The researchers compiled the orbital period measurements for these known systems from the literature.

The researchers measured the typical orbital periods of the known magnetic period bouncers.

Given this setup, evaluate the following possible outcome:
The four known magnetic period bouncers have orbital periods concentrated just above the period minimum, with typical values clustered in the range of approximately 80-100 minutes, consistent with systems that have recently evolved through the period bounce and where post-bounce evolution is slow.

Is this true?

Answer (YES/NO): YES